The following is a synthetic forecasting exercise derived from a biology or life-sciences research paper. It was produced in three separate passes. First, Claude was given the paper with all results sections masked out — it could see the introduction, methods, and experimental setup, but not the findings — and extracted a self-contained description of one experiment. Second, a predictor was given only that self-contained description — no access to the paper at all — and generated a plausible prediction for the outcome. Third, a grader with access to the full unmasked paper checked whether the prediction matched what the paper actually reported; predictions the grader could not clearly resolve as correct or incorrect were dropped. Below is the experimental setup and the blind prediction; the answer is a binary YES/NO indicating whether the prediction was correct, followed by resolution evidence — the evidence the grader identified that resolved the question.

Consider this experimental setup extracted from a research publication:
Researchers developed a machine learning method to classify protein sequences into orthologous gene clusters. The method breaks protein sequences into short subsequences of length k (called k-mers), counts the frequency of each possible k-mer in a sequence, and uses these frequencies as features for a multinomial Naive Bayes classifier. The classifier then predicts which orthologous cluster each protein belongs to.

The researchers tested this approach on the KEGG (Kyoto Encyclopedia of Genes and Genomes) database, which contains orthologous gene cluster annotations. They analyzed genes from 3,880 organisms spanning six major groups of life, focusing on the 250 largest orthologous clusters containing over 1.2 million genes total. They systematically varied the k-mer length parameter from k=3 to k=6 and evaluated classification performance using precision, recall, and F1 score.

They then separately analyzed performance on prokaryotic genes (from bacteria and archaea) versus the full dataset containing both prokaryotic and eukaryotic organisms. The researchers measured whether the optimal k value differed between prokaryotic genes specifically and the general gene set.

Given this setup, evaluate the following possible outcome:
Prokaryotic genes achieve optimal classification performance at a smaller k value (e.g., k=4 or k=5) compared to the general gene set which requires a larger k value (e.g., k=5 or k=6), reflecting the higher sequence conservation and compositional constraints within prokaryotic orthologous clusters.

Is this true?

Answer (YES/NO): NO